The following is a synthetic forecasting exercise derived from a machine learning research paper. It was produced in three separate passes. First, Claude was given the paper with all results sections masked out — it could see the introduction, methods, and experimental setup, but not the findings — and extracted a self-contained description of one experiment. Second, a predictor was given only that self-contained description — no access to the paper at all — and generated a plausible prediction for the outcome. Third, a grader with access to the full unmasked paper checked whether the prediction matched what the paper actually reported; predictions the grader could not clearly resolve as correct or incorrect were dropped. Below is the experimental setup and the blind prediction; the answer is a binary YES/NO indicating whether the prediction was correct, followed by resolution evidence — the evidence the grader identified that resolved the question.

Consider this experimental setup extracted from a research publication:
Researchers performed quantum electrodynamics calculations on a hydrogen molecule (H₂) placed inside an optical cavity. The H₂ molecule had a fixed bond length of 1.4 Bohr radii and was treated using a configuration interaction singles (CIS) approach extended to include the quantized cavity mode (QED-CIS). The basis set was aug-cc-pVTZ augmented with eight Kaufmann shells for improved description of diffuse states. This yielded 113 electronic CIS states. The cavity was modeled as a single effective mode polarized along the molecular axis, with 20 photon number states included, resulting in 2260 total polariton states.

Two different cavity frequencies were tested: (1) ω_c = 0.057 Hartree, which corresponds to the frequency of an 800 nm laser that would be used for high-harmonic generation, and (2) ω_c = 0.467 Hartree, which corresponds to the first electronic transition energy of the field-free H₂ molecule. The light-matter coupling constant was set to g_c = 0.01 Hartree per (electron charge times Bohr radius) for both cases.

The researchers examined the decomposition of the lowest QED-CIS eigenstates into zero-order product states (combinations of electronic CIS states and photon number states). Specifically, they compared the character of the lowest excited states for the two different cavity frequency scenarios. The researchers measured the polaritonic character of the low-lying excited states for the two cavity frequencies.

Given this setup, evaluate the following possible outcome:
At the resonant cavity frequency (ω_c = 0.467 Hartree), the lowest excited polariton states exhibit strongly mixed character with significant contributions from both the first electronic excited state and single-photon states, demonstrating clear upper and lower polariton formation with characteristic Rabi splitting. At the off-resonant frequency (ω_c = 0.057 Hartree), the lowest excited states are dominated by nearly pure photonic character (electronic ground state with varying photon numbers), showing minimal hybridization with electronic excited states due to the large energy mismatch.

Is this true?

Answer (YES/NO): YES